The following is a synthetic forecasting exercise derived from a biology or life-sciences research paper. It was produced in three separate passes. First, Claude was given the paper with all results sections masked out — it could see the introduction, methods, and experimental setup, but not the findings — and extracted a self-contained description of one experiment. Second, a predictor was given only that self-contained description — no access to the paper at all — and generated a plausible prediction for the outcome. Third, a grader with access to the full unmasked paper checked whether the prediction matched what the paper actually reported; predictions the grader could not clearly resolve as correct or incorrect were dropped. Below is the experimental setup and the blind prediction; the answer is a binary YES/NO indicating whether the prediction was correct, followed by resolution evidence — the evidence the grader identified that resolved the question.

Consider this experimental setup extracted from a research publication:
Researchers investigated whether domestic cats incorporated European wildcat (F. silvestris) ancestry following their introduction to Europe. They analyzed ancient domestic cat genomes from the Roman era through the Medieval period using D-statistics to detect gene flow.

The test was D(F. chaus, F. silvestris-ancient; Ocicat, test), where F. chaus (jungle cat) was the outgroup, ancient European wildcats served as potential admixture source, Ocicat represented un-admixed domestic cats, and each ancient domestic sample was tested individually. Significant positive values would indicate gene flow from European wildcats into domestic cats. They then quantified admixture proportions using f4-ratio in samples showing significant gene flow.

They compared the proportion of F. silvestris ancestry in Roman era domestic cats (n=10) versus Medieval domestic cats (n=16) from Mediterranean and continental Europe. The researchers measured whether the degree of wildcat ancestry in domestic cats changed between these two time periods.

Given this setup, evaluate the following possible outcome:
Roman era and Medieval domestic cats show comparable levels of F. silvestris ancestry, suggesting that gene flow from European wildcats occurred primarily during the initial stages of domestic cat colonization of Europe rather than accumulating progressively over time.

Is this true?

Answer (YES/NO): NO